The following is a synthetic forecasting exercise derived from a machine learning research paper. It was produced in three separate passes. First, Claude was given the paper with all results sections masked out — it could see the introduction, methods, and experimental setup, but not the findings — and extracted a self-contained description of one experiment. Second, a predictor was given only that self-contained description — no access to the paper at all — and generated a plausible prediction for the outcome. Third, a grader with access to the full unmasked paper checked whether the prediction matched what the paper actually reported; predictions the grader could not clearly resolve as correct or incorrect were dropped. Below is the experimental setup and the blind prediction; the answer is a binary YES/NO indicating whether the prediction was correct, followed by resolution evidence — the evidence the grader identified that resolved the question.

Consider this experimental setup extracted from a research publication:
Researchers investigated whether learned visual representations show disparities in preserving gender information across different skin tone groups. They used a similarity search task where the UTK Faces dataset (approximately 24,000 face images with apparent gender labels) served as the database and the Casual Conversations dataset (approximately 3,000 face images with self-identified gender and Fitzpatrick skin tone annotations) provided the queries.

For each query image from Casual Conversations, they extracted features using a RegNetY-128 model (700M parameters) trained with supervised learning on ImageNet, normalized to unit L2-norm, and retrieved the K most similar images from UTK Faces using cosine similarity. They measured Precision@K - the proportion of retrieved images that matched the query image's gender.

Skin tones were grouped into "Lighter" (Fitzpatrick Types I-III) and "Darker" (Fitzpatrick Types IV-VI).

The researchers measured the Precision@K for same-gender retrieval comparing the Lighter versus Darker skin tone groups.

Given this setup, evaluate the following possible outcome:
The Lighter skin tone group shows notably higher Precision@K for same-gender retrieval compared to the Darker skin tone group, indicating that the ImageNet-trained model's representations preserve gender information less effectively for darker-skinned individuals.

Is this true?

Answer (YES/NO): YES